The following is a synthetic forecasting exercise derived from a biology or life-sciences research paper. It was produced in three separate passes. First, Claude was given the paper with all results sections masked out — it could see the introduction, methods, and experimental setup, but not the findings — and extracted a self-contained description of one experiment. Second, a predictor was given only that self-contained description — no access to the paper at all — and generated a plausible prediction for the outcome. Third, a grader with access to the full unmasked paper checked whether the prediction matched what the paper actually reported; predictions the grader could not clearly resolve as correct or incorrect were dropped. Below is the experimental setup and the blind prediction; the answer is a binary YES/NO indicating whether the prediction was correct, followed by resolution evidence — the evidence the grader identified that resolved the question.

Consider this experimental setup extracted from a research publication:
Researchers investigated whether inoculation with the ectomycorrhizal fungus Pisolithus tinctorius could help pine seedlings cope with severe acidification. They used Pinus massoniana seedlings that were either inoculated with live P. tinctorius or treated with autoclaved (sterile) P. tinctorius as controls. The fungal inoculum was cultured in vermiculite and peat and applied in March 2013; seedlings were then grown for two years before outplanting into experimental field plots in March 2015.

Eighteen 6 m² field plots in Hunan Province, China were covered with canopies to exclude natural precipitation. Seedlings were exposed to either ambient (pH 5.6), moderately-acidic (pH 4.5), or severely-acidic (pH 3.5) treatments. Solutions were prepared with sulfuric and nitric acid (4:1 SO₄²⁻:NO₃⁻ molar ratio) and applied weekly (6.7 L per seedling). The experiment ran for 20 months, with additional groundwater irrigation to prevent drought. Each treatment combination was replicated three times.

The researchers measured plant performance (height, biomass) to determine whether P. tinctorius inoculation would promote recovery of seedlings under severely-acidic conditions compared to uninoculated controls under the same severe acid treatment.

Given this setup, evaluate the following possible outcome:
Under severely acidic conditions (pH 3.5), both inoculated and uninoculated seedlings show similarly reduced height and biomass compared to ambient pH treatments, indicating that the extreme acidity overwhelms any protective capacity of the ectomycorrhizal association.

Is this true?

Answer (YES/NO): YES